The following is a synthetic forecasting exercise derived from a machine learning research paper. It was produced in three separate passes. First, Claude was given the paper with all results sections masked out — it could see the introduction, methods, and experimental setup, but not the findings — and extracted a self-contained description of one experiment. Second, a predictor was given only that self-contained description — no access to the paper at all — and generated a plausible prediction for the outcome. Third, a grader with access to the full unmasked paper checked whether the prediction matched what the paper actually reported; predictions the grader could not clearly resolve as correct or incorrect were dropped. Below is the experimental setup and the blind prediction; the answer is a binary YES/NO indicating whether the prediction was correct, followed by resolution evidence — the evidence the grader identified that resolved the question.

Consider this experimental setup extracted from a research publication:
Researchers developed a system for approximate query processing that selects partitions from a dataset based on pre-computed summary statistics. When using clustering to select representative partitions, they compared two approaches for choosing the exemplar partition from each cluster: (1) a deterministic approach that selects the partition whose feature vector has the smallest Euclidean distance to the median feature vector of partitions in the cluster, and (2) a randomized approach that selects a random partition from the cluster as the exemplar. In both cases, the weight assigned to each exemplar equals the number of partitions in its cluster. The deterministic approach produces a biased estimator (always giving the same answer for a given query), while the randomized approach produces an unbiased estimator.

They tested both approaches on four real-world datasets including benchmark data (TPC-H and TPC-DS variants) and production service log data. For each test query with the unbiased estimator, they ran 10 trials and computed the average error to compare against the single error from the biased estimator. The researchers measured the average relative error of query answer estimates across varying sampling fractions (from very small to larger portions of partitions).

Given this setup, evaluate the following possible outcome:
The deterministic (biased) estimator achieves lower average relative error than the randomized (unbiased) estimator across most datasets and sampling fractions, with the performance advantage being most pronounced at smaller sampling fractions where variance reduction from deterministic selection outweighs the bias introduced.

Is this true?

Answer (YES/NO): NO